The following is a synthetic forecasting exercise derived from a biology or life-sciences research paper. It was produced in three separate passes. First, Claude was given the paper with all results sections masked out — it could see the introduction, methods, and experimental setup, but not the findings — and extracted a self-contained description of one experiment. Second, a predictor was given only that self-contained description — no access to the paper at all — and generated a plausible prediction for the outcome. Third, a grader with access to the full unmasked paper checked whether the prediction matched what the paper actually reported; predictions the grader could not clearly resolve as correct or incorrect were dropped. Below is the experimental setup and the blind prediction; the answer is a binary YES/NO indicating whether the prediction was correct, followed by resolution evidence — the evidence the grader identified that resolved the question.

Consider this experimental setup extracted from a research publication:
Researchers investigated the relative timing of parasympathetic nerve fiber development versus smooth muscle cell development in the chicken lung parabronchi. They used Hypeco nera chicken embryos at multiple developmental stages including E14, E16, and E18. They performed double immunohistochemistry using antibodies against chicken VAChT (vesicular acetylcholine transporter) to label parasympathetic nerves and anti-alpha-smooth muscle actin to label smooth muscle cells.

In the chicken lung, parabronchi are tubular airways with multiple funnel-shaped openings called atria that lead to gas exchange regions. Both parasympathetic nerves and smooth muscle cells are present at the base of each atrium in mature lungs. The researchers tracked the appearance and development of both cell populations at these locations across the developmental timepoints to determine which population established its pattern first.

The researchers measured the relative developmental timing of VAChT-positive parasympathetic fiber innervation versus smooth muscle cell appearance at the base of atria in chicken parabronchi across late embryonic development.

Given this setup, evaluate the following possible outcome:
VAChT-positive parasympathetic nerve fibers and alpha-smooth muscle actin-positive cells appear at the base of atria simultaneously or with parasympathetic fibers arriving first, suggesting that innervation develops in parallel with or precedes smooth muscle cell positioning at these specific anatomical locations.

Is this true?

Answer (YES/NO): YES